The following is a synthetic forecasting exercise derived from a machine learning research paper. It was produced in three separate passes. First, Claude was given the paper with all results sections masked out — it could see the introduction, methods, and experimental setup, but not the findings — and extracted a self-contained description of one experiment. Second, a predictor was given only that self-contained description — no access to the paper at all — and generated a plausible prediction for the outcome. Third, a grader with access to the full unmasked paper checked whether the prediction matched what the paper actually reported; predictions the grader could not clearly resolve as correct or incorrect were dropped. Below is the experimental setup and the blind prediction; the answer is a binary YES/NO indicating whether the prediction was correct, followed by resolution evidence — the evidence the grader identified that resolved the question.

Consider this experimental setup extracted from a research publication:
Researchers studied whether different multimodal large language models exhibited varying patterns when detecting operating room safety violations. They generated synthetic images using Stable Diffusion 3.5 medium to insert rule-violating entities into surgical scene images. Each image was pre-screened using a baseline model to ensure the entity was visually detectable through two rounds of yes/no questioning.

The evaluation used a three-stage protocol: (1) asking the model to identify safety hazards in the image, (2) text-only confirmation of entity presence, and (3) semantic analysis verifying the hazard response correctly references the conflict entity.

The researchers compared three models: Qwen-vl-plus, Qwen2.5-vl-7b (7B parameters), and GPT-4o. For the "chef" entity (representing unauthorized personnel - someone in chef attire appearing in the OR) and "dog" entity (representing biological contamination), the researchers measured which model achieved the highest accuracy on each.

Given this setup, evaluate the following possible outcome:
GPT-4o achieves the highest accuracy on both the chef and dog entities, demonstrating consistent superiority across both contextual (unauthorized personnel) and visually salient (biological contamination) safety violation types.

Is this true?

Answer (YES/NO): NO